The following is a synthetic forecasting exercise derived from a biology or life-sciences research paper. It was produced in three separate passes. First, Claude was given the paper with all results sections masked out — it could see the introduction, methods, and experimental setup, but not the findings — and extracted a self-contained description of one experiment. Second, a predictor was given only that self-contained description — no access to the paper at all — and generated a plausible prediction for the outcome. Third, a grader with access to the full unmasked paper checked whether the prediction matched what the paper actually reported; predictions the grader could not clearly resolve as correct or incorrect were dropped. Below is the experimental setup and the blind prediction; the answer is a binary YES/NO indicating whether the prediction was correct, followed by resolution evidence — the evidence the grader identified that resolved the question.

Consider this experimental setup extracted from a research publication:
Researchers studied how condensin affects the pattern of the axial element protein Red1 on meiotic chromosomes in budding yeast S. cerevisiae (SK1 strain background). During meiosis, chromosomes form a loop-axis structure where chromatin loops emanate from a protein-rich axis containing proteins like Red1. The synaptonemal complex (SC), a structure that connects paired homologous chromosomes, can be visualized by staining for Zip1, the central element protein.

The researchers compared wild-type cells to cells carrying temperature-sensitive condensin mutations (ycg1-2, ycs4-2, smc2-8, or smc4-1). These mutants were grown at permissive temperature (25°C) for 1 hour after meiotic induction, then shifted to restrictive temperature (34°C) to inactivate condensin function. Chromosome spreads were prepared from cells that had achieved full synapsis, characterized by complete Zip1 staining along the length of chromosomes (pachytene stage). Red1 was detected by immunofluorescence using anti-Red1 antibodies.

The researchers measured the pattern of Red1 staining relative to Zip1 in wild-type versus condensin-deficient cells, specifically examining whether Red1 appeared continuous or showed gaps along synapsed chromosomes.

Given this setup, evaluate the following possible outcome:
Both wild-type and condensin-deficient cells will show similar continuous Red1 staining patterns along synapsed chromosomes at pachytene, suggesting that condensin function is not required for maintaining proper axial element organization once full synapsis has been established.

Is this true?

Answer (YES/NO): NO